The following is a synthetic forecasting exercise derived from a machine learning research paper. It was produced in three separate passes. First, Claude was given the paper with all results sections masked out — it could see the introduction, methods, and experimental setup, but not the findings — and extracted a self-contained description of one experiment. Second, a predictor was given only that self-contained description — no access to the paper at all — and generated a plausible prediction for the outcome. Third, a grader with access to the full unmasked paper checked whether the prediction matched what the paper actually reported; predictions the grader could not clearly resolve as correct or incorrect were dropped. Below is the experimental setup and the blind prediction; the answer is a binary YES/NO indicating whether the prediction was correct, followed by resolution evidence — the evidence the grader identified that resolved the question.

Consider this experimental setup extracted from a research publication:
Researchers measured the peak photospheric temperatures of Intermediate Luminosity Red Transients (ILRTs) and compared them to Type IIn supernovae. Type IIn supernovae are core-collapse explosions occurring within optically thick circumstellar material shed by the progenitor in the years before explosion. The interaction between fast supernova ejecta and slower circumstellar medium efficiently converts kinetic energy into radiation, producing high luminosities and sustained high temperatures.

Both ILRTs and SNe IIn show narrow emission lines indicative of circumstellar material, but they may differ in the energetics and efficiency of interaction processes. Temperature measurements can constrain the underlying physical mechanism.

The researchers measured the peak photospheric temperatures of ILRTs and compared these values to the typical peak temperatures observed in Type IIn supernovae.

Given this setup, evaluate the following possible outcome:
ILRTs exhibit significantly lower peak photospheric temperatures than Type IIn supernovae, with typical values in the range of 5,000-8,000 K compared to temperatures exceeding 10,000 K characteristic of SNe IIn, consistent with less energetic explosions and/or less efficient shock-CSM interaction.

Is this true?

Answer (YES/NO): YES